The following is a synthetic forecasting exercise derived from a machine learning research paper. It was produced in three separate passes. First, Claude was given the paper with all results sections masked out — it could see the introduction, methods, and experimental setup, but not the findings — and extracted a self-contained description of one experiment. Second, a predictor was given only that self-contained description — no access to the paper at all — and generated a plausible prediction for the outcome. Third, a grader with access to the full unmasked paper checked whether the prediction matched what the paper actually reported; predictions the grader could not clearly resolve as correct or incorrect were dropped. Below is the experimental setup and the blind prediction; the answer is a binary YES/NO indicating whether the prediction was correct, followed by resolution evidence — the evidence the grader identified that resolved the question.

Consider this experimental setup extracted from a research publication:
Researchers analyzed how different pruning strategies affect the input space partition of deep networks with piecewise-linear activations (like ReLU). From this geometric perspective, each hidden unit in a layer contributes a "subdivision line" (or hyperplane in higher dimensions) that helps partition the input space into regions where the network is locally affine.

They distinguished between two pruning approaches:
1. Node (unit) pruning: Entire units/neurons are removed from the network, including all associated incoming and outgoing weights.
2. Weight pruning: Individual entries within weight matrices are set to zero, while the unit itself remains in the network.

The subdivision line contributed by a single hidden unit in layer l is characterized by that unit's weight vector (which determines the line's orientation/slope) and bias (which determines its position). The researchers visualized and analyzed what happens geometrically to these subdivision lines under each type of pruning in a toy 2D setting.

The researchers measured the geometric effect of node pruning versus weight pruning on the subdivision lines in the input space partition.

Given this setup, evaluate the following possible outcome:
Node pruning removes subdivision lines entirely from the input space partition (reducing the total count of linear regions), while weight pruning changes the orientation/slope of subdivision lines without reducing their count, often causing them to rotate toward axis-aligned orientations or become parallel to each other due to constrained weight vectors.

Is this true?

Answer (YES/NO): YES